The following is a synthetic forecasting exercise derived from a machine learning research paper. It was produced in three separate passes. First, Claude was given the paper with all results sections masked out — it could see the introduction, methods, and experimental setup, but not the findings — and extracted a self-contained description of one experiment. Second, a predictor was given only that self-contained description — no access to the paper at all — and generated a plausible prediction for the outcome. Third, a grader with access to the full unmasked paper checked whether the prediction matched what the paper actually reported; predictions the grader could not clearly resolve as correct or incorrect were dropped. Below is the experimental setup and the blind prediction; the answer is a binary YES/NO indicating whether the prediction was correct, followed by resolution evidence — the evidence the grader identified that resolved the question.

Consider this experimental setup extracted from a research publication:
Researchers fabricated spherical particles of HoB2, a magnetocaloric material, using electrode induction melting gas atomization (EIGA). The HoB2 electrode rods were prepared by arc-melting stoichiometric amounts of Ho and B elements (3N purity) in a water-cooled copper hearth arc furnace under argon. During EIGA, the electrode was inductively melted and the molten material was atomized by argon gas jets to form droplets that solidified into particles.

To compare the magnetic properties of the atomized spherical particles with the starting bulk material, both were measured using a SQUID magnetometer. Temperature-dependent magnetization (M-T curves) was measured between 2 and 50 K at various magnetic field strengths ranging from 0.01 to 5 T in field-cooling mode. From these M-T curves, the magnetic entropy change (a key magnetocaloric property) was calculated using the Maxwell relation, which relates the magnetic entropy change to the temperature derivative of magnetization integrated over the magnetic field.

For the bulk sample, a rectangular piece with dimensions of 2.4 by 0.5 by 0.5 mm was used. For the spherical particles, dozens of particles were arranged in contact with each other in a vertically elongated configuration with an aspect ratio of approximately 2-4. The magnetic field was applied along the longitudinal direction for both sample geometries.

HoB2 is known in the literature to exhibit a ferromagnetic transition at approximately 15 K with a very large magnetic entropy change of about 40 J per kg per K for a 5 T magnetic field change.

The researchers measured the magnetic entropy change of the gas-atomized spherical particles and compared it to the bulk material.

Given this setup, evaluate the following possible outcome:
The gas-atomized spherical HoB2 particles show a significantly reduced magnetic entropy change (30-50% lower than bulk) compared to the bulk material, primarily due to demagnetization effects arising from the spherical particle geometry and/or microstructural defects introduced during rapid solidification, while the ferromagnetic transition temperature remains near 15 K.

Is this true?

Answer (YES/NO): NO